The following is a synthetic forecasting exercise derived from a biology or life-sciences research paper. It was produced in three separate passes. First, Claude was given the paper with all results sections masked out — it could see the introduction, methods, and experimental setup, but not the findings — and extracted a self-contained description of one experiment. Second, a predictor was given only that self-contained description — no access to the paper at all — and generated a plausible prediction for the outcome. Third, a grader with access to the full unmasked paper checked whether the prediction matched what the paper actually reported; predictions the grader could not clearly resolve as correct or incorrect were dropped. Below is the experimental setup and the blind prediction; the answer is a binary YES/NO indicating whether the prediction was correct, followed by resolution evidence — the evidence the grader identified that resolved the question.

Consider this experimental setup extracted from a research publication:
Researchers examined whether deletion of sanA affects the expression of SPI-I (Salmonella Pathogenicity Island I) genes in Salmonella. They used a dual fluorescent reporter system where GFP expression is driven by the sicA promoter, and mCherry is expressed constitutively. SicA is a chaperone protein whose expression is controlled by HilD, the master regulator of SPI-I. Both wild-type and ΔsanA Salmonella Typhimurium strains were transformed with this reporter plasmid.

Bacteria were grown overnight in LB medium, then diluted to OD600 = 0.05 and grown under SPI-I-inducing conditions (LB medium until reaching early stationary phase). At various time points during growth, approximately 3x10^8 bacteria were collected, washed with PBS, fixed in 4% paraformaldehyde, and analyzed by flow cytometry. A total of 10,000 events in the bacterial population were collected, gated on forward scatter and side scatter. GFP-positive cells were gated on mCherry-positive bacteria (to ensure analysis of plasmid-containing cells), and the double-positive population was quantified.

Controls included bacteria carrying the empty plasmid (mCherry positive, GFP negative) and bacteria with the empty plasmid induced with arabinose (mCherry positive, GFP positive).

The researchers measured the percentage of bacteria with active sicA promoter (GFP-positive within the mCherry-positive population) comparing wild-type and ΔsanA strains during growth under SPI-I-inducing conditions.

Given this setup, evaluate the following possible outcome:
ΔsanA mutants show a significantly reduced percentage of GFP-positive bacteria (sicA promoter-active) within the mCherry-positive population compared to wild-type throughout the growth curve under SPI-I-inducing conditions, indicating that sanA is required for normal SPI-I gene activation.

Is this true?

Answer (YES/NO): NO